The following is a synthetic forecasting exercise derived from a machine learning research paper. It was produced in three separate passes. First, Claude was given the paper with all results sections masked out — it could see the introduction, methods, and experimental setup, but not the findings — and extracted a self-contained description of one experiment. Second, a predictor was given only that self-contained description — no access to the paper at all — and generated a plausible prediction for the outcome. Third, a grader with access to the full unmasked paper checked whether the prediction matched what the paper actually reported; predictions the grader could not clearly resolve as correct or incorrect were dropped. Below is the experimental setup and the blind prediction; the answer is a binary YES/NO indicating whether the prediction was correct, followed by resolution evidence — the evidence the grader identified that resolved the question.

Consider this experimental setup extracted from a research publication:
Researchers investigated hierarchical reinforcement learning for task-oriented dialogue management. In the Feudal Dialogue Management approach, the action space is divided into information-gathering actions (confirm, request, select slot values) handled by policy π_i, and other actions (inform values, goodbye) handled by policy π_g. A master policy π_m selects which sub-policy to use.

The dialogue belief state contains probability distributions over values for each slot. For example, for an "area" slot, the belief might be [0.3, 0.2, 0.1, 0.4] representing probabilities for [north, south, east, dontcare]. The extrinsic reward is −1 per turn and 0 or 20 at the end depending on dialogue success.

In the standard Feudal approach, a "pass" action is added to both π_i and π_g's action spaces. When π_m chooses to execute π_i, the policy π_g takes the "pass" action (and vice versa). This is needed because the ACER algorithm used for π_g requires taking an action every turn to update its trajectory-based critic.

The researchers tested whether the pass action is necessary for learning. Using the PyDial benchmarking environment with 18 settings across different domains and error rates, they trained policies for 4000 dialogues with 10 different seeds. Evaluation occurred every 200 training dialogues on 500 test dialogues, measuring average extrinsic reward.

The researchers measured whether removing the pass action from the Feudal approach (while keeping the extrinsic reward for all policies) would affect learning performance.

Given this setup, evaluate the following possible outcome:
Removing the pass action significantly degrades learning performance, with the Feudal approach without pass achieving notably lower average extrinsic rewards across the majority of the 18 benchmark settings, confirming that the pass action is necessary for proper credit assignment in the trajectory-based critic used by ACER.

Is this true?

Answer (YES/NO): NO